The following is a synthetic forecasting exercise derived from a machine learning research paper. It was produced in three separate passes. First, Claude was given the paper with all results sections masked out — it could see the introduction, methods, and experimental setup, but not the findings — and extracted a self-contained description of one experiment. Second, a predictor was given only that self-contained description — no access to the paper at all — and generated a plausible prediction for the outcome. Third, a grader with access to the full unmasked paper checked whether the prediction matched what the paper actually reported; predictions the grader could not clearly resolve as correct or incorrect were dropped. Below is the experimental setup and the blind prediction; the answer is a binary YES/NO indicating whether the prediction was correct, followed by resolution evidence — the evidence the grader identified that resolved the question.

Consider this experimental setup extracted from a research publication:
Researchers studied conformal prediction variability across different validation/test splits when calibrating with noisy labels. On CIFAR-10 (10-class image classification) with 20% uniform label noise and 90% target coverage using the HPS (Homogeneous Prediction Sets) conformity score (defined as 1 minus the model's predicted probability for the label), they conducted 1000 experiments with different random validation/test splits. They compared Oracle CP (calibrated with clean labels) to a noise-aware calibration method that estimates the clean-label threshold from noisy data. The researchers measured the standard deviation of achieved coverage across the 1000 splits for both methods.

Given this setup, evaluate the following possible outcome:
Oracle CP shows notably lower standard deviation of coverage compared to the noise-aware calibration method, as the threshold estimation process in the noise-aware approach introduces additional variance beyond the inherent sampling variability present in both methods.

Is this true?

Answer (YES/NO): NO